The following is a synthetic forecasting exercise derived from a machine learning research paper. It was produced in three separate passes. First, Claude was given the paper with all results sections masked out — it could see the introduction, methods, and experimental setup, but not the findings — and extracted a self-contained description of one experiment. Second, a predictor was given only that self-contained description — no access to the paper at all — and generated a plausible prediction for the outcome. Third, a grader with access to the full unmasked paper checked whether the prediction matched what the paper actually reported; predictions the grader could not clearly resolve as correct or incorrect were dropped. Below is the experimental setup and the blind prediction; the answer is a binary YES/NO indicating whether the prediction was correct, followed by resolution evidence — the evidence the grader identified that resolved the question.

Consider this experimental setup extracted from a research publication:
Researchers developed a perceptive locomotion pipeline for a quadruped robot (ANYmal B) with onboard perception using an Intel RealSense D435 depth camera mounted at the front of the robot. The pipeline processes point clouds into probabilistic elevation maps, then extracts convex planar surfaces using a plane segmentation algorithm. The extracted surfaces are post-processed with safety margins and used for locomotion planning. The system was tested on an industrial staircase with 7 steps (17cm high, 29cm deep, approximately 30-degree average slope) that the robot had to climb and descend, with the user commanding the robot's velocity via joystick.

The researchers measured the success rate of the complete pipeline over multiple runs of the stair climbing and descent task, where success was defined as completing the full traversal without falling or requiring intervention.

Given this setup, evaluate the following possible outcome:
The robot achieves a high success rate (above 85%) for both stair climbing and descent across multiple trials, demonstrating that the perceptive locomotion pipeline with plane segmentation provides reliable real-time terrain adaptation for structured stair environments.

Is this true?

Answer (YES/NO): NO